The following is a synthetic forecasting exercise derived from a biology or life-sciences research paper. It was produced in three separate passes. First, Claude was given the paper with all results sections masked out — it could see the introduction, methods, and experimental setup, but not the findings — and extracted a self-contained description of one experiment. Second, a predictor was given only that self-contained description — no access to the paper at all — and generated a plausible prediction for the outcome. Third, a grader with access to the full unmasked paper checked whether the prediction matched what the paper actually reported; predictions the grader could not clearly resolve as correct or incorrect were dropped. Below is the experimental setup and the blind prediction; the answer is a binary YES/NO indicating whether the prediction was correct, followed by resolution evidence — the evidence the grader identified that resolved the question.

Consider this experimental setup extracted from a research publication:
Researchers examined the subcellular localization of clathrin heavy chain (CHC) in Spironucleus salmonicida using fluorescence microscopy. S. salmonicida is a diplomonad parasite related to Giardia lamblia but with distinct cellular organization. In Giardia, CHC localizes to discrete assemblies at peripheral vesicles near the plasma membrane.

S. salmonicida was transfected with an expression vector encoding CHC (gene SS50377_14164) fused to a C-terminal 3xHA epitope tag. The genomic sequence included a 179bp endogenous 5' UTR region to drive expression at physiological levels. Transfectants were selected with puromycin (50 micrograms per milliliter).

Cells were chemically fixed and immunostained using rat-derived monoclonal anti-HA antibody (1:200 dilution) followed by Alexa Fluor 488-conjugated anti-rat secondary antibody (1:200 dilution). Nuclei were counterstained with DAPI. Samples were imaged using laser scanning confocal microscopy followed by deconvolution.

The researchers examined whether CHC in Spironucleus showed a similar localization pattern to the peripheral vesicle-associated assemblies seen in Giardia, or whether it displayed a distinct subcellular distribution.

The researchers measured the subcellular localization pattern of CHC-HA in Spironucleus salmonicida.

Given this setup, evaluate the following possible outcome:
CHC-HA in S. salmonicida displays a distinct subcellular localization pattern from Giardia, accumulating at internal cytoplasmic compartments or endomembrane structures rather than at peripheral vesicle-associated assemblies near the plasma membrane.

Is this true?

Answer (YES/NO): YES